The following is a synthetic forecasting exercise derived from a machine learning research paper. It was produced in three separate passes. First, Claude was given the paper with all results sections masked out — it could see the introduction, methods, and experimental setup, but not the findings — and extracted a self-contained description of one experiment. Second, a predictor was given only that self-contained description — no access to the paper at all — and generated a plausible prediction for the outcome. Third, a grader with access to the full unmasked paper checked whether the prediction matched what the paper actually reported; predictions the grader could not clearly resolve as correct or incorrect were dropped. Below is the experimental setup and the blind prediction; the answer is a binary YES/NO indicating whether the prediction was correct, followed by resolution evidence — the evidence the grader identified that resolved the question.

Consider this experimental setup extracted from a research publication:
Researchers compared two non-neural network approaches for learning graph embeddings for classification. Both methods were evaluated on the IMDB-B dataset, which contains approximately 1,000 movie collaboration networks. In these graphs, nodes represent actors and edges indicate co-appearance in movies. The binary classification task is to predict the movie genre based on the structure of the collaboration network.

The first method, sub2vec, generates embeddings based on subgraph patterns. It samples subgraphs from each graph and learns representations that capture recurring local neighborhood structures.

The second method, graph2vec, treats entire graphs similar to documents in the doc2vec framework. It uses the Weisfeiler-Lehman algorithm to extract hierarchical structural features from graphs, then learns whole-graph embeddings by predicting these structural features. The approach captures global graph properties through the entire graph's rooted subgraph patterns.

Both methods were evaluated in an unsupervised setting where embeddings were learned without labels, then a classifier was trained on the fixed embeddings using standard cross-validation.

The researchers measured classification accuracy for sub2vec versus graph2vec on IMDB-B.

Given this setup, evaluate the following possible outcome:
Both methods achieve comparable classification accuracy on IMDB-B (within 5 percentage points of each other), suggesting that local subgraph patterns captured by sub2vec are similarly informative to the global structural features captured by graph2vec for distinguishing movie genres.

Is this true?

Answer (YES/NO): NO